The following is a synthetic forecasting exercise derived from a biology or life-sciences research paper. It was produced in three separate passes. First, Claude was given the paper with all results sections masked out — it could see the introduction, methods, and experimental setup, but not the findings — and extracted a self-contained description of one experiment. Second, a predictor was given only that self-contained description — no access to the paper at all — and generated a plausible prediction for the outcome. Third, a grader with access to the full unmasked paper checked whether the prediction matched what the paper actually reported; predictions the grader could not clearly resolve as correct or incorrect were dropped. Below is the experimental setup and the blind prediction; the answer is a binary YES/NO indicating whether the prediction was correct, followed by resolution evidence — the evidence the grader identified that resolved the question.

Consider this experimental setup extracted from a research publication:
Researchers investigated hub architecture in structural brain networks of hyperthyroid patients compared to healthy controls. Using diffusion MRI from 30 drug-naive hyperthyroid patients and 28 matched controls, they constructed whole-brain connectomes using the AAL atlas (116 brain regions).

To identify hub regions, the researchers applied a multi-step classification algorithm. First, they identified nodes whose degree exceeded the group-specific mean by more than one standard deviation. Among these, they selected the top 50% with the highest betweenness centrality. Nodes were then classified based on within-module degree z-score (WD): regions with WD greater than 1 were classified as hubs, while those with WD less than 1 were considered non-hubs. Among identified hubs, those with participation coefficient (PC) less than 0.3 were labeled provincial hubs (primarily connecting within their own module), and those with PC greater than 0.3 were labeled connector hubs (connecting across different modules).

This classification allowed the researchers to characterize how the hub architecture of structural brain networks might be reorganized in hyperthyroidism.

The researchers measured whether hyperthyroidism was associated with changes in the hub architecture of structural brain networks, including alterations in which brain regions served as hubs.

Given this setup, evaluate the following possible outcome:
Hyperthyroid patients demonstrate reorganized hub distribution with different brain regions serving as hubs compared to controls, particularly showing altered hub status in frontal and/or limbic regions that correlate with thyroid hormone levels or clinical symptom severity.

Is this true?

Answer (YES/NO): NO